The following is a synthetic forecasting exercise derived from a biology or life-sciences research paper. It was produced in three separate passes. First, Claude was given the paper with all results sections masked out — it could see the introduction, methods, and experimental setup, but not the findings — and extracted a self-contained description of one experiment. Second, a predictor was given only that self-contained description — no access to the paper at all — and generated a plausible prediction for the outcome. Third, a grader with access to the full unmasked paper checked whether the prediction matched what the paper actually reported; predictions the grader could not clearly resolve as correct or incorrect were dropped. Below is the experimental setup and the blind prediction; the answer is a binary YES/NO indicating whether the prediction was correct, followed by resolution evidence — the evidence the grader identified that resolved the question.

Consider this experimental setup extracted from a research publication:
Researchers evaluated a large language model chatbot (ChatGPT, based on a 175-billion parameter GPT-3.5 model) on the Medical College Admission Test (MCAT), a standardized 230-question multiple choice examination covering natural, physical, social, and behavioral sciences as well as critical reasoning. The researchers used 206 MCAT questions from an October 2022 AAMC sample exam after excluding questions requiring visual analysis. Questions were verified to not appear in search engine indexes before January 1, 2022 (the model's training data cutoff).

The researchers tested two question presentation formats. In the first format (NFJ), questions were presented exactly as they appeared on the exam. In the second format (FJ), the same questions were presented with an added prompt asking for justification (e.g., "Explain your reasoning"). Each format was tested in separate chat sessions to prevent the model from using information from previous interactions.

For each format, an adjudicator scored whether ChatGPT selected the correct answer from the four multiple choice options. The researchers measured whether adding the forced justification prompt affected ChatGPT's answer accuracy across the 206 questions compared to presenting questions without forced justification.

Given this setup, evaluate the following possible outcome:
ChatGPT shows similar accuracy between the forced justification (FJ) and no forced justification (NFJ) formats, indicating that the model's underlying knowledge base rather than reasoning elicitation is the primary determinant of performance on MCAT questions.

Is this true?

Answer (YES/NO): NO